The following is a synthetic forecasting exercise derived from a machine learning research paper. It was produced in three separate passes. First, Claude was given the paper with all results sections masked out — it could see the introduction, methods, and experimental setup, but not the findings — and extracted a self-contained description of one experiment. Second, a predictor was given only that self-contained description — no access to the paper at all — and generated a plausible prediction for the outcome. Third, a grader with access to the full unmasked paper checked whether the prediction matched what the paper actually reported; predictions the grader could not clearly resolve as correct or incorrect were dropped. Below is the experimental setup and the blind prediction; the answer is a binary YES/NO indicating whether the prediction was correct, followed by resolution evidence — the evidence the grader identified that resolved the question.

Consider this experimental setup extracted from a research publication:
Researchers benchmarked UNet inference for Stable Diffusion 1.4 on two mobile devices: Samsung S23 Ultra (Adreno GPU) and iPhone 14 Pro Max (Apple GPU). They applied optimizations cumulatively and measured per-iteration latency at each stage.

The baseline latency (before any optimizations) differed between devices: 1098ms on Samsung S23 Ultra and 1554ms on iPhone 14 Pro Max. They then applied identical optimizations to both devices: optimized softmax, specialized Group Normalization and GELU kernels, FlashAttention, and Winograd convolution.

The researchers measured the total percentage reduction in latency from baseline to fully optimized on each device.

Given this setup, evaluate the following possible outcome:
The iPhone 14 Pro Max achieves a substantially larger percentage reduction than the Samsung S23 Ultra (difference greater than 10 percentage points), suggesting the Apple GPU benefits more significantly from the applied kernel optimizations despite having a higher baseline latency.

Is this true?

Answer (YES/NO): NO